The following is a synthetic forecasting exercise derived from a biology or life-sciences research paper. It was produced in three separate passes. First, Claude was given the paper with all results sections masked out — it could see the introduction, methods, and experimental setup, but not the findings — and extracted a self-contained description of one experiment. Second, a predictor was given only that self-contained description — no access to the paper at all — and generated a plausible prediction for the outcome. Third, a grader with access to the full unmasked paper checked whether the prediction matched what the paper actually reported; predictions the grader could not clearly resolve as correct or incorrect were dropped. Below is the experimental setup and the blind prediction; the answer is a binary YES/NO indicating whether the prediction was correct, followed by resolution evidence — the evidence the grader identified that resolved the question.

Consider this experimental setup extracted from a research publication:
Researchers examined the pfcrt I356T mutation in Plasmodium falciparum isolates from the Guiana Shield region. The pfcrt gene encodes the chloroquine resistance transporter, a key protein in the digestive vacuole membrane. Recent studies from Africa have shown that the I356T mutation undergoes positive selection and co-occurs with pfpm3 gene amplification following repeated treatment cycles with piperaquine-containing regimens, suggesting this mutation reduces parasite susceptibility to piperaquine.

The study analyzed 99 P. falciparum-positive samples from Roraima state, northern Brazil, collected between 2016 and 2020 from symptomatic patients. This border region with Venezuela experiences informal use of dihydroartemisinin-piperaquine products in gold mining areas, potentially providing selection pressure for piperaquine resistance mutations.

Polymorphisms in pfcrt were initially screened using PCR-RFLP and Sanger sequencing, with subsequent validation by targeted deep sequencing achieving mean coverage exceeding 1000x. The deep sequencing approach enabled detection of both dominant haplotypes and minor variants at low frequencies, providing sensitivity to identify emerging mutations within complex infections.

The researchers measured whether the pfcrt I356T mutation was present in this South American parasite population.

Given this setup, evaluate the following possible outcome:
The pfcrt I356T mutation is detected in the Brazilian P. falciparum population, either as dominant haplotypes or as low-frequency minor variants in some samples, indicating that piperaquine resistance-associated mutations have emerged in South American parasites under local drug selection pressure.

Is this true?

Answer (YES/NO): NO